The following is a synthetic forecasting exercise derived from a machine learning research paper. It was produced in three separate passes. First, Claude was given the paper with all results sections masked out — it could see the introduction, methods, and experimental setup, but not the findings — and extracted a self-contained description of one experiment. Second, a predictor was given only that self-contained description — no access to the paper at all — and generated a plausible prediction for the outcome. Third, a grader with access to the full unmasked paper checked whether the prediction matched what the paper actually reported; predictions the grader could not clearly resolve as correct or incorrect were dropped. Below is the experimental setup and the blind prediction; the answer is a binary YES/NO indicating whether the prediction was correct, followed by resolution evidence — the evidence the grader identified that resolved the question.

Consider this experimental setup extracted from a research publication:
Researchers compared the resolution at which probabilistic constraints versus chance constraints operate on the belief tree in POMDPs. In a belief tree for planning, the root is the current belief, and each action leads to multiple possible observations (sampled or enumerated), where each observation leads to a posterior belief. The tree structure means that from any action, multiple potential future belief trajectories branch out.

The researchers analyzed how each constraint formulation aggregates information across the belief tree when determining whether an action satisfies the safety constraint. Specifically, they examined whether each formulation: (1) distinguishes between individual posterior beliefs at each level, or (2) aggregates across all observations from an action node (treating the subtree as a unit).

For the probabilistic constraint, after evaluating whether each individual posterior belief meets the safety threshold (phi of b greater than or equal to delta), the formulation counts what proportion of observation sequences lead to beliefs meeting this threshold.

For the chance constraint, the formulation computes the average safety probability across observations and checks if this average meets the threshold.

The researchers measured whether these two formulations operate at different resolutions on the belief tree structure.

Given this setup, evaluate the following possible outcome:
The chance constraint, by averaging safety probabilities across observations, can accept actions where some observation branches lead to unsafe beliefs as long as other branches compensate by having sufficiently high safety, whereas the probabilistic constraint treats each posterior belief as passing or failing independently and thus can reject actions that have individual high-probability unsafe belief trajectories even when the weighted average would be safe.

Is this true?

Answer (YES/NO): YES